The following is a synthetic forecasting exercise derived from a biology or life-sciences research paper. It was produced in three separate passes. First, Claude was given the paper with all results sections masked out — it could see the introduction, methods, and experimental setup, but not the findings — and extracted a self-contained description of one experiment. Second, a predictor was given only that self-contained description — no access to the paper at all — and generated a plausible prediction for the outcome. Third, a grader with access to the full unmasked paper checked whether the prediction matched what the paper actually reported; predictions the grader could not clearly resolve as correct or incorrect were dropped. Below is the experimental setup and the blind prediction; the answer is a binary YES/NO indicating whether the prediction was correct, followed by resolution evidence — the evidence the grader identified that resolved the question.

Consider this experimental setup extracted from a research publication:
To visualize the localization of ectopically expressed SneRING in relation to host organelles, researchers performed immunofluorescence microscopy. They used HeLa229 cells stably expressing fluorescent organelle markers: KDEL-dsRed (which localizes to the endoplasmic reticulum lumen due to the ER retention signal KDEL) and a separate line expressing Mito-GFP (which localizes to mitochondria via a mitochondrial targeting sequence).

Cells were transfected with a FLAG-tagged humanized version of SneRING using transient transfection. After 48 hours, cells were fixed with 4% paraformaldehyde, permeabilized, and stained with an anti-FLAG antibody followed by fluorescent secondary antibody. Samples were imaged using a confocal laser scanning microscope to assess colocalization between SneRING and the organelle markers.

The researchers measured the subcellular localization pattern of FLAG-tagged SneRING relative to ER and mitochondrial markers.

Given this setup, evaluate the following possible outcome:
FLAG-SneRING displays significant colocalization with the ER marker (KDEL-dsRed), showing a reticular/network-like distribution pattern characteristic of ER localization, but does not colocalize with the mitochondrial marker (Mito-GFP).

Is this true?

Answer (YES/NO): NO